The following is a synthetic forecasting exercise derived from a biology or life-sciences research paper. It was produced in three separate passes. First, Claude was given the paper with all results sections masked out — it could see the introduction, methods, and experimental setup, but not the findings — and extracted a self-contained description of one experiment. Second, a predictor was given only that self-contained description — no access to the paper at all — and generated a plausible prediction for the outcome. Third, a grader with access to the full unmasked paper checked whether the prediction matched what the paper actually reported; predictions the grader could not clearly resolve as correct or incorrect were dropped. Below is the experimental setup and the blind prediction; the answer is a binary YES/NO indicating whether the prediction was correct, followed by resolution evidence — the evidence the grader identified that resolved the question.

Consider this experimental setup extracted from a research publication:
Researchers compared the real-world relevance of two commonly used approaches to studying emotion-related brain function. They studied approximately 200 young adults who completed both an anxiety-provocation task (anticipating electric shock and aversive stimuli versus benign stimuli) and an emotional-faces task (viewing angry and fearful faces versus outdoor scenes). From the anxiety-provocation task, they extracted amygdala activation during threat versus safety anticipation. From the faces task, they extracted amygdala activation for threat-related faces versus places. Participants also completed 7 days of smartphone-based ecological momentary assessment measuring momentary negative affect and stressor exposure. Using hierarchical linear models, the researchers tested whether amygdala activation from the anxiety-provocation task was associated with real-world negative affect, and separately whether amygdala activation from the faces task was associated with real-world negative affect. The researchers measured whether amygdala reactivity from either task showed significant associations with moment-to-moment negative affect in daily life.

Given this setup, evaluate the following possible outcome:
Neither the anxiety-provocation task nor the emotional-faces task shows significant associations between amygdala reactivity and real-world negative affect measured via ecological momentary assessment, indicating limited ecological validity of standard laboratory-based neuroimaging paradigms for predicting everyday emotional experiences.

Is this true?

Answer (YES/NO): YES